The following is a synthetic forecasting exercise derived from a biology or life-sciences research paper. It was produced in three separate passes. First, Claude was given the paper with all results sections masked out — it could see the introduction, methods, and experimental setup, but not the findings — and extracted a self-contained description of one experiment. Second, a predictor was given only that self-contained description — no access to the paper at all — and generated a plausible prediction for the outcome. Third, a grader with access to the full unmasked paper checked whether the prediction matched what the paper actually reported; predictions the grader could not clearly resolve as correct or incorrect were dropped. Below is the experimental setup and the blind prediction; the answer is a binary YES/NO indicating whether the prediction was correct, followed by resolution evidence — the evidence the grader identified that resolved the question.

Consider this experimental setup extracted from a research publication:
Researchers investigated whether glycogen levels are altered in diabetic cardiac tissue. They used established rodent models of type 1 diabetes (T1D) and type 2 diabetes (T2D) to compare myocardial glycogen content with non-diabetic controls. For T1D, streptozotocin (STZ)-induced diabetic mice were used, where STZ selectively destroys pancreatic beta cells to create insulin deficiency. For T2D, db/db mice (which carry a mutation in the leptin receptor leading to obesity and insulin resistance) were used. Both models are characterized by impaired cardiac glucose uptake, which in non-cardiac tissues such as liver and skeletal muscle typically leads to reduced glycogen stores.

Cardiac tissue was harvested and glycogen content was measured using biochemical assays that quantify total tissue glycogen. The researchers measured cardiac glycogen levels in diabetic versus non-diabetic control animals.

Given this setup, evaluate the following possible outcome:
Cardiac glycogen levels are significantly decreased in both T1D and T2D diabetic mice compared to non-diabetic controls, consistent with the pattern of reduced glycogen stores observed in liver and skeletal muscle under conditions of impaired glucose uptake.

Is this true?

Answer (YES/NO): NO